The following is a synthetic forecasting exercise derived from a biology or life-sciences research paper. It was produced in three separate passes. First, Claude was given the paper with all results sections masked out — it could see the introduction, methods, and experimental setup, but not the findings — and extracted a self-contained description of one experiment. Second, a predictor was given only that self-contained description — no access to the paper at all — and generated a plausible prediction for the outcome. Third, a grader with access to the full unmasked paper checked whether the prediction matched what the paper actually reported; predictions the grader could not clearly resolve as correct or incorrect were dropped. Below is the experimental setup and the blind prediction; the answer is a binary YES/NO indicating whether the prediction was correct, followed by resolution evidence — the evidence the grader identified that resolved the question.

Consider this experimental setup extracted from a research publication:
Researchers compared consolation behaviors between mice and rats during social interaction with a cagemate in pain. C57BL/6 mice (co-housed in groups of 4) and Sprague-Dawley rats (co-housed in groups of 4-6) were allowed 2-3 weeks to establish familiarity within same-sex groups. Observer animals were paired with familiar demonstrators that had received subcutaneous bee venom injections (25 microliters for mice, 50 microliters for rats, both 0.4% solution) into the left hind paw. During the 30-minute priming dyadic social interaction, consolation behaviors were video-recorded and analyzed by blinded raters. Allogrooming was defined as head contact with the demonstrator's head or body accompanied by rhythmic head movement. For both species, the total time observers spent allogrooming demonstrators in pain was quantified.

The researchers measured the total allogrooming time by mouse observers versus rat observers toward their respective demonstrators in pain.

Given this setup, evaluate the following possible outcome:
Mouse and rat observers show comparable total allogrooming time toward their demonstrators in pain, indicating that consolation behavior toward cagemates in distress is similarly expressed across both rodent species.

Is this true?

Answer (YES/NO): YES